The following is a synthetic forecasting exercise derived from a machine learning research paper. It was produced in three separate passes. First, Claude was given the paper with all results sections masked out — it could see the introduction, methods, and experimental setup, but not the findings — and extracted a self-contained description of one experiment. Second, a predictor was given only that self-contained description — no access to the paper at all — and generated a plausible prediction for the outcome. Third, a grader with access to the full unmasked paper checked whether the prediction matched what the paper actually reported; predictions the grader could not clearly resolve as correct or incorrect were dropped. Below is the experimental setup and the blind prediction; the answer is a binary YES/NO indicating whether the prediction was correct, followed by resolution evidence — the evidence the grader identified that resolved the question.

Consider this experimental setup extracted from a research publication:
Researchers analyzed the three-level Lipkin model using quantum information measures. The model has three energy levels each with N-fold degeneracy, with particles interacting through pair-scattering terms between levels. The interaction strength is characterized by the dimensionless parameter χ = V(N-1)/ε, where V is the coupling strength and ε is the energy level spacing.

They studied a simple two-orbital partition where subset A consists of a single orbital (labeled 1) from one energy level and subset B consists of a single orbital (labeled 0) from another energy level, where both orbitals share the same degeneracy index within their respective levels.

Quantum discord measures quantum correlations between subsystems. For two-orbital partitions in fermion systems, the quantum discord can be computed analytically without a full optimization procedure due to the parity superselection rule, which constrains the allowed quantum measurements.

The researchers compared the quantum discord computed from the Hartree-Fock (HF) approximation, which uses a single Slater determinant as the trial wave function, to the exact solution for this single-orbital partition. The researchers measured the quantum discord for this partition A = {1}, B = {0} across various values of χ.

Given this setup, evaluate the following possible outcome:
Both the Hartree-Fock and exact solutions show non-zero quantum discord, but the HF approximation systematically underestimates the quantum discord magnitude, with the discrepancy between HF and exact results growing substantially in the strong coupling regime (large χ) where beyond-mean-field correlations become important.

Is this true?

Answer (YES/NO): NO